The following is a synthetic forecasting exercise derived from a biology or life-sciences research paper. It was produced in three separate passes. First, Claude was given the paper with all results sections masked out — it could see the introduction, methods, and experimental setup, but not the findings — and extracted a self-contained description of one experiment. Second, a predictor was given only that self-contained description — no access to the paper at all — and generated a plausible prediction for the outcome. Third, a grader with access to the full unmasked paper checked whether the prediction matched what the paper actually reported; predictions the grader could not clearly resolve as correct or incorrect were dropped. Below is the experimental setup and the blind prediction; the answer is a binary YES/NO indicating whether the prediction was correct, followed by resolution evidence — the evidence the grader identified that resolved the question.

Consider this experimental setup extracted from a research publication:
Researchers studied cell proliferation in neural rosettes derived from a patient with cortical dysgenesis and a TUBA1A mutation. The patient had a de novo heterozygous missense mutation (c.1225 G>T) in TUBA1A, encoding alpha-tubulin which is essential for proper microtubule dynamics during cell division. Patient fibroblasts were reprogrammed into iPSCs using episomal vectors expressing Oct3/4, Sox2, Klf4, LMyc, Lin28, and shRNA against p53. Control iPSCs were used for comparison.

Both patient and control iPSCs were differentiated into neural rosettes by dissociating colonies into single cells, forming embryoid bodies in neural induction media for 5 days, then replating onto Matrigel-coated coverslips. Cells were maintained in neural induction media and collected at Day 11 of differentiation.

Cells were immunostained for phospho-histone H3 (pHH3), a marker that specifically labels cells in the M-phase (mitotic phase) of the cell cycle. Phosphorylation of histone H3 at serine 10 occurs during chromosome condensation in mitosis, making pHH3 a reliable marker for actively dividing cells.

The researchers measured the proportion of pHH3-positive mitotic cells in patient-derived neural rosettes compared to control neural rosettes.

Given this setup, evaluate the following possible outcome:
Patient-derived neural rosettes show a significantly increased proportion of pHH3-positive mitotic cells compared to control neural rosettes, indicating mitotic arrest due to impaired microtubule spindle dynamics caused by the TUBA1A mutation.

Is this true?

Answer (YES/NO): NO